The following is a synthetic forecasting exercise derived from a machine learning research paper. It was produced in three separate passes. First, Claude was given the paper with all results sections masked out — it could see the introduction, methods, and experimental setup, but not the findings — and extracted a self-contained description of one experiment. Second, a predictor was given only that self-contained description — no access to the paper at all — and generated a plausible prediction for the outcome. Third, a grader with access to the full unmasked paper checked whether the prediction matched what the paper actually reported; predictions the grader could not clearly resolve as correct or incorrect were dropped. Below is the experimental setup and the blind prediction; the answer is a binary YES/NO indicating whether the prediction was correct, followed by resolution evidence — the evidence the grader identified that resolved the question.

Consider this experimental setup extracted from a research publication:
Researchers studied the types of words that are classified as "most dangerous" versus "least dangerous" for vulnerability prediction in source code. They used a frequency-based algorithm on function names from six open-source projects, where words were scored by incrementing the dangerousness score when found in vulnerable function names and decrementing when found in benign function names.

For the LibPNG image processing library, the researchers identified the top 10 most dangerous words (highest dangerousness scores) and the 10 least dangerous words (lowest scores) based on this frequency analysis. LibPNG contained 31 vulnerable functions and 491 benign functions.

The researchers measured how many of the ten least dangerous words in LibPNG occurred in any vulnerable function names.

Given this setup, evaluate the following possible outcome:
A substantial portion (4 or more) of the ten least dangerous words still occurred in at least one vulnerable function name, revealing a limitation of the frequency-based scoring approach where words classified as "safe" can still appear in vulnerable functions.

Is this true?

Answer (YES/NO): NO